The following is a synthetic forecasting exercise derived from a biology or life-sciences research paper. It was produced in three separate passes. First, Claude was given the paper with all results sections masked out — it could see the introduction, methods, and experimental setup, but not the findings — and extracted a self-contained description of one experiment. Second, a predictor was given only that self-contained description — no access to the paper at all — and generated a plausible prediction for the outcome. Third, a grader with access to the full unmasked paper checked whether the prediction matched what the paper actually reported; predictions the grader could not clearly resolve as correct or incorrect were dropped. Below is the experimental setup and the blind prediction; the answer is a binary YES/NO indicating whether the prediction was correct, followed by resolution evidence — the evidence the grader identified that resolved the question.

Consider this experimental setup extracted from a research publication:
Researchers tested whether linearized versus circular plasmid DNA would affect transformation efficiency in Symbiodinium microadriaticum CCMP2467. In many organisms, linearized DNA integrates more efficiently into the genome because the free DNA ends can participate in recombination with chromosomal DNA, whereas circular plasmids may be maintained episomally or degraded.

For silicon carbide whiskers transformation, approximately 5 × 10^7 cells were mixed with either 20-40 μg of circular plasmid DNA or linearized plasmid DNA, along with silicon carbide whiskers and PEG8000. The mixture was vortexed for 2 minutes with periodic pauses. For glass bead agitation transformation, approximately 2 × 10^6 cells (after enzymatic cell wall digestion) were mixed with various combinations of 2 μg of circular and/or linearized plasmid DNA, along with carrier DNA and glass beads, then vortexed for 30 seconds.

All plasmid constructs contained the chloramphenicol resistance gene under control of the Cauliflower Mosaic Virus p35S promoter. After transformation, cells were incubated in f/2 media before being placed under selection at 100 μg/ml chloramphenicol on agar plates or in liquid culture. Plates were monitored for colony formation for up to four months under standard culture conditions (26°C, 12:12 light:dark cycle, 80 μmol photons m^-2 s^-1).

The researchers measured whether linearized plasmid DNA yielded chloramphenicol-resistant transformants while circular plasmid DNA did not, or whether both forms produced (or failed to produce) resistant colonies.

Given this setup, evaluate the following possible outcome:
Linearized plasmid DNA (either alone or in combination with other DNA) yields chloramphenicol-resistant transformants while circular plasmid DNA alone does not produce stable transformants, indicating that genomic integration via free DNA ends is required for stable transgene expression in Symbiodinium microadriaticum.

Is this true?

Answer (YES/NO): NO